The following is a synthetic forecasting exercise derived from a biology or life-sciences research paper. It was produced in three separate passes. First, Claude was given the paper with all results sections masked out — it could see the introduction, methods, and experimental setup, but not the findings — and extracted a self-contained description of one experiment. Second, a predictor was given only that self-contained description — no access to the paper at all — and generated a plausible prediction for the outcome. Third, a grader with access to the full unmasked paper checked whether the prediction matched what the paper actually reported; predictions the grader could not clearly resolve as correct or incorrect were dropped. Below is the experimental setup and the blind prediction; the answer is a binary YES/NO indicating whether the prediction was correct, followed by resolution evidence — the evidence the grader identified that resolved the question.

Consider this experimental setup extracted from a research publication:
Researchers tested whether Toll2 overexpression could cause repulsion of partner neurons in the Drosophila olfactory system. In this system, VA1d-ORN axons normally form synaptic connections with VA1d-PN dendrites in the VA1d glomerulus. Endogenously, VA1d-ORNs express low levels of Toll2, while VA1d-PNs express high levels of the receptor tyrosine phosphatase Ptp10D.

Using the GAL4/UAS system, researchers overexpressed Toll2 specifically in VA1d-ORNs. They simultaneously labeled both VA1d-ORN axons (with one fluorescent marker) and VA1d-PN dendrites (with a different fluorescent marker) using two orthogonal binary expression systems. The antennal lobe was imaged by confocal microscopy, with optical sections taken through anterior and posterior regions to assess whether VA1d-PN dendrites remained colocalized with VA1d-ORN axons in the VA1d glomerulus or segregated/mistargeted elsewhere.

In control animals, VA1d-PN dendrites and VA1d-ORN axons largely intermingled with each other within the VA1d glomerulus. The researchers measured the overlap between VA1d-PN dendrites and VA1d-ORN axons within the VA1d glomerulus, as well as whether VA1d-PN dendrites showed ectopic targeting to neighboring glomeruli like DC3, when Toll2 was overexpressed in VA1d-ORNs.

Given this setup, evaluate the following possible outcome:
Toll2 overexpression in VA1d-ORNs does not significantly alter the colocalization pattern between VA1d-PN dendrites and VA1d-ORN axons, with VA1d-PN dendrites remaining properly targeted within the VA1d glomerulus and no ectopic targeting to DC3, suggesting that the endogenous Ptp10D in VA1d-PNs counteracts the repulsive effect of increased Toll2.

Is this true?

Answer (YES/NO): NO